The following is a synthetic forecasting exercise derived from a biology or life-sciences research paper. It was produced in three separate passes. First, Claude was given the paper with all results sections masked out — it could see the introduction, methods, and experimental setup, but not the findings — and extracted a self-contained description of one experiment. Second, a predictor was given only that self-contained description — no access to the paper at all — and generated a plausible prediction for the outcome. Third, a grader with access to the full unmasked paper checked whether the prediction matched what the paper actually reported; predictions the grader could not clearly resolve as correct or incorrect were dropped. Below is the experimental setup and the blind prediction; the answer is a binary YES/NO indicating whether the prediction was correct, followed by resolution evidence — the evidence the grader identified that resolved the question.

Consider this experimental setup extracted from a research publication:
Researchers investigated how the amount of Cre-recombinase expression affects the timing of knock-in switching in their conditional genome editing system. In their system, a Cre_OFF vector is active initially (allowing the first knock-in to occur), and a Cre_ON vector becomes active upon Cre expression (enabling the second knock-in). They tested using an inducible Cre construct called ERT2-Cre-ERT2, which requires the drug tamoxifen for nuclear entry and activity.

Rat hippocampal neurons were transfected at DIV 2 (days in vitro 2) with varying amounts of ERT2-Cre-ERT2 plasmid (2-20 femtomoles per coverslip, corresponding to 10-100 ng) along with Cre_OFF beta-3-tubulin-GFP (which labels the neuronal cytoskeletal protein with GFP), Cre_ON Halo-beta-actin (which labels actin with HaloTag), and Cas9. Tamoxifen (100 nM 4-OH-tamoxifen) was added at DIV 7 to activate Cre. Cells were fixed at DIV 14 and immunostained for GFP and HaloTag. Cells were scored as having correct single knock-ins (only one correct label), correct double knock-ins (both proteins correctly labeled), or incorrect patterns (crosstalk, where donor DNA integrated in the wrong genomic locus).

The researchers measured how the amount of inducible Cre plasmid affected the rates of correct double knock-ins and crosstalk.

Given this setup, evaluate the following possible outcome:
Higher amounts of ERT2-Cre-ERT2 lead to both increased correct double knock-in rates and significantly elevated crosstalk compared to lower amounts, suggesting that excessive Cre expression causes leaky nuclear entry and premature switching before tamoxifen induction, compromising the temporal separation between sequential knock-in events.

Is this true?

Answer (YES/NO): NO